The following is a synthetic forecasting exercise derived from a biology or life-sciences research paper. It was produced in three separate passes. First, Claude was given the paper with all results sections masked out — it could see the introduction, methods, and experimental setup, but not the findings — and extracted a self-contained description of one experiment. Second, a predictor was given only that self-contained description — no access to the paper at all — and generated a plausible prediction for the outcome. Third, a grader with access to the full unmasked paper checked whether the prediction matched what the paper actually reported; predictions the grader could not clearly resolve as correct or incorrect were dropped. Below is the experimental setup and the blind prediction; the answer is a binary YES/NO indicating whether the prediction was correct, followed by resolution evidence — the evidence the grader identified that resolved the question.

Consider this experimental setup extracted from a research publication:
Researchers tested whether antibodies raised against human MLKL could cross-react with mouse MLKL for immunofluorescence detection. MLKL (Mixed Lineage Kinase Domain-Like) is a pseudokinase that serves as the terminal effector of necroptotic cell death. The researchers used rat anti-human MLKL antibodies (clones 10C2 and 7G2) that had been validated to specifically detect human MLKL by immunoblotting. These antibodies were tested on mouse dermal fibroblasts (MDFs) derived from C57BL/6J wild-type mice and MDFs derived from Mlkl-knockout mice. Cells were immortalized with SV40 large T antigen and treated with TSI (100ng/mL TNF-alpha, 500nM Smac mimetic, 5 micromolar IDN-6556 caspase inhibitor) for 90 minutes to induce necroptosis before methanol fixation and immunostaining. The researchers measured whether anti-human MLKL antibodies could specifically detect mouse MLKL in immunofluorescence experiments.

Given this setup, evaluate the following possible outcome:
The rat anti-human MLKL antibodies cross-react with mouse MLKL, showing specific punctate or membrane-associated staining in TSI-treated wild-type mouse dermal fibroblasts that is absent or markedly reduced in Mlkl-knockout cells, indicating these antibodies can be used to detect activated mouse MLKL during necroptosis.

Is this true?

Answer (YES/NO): NO